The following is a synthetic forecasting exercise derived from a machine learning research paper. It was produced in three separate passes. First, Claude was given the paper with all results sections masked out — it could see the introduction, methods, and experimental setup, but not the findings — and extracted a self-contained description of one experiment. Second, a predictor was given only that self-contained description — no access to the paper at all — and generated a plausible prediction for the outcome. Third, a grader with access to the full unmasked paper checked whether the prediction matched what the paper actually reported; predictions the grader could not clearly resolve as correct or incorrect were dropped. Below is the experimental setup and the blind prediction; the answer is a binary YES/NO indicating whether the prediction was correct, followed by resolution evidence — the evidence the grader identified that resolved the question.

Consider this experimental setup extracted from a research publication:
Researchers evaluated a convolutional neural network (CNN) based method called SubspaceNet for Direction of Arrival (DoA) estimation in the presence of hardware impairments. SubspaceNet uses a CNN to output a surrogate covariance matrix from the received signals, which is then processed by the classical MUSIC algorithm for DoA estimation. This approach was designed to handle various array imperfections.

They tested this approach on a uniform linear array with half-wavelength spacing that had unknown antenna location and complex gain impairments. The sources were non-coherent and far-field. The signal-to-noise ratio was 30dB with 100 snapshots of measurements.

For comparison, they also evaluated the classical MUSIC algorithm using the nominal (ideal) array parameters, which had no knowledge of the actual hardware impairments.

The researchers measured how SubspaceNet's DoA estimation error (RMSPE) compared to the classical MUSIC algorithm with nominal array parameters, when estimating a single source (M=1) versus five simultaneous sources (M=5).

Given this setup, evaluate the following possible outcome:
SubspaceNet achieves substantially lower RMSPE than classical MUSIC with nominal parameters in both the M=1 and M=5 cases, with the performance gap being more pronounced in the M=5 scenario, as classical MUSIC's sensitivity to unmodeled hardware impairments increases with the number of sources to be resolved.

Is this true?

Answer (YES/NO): NO